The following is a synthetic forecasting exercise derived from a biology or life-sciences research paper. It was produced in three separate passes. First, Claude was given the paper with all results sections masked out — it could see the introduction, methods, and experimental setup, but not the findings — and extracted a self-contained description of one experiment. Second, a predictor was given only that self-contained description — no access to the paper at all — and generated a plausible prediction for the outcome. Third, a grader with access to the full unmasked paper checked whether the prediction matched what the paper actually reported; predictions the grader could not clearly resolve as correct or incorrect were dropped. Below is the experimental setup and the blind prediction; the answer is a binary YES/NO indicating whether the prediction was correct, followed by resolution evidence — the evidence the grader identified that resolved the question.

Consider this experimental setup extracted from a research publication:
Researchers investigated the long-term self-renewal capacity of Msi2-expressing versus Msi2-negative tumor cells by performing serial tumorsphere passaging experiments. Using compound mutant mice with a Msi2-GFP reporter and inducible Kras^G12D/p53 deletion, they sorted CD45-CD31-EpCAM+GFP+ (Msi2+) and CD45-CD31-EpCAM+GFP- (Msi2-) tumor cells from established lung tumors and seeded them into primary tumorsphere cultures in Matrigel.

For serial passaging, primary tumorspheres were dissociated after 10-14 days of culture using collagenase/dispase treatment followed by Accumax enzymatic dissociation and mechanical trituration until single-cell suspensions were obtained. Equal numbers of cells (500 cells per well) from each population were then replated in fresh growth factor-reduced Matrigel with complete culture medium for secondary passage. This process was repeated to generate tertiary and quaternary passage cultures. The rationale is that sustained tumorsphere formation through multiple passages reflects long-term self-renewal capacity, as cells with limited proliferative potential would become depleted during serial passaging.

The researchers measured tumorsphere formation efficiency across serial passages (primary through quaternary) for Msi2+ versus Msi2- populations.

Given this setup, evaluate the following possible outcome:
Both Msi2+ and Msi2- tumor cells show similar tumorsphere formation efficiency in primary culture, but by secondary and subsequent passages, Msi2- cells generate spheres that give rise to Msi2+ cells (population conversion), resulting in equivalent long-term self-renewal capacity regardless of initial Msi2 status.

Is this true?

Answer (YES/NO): NO